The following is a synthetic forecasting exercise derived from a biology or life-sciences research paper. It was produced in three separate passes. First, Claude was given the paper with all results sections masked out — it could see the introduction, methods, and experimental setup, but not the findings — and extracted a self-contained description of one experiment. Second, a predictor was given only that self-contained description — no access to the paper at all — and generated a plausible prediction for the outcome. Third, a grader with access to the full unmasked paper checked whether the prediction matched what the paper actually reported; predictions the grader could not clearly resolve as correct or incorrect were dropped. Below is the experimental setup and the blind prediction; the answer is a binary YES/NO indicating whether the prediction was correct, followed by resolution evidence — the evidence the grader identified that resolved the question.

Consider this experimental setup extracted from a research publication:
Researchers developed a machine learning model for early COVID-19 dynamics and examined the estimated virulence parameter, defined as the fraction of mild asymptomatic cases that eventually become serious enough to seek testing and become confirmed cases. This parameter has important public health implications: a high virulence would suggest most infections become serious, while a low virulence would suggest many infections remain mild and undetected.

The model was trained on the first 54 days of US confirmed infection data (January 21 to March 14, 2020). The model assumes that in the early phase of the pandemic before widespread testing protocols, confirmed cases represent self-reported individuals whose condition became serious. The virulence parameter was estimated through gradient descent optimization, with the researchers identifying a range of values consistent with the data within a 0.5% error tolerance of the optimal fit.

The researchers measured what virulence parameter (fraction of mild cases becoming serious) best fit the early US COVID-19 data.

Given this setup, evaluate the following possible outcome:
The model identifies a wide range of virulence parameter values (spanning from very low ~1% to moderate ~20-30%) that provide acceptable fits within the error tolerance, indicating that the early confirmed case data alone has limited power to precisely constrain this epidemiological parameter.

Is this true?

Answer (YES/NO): NO